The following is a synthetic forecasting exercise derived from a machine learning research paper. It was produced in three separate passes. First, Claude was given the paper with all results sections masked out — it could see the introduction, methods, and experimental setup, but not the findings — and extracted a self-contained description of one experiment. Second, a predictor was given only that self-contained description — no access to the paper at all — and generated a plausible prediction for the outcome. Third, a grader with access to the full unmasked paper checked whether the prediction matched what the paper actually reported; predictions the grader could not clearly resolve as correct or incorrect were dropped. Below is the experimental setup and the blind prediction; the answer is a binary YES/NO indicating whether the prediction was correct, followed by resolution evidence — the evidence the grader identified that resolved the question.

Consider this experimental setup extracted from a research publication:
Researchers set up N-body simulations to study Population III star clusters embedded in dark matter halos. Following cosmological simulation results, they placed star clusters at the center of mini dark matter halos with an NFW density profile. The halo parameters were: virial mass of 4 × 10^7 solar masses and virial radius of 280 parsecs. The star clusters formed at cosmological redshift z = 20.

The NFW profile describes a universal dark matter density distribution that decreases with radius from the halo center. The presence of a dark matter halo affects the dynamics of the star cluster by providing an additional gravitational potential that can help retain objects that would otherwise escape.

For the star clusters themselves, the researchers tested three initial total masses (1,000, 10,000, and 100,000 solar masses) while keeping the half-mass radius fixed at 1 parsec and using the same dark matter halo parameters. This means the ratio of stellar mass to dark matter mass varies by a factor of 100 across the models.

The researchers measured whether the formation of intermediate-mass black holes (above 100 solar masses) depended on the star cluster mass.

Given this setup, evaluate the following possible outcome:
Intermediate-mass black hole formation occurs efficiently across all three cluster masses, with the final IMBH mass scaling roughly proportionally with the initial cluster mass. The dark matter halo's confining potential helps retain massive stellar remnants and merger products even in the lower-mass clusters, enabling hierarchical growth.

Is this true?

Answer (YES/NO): NO